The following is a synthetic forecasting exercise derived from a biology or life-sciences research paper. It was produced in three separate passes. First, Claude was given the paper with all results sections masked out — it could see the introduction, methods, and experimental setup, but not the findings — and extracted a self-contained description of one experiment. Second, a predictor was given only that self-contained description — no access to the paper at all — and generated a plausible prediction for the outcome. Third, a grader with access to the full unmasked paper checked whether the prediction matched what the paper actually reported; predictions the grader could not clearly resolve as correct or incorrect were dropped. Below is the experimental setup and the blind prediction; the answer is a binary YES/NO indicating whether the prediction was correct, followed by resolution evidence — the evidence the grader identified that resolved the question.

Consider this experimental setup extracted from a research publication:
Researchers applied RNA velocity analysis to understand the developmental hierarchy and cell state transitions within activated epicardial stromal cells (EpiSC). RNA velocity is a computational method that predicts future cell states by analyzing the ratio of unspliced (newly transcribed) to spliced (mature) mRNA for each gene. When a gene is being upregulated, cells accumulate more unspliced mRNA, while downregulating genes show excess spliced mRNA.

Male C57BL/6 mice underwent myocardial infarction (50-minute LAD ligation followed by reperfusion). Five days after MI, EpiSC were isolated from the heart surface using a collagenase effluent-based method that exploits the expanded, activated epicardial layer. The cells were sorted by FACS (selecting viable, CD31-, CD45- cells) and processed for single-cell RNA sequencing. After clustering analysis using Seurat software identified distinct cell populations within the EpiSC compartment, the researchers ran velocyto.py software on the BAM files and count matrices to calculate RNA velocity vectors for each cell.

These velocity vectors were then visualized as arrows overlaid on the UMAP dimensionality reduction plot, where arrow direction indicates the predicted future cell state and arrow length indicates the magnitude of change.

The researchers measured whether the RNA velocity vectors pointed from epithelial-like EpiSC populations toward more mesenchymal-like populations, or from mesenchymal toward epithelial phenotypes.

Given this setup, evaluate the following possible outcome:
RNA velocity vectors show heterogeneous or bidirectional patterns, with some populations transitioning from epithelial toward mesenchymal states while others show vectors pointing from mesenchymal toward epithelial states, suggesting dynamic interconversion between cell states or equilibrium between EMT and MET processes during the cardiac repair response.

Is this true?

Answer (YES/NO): NO